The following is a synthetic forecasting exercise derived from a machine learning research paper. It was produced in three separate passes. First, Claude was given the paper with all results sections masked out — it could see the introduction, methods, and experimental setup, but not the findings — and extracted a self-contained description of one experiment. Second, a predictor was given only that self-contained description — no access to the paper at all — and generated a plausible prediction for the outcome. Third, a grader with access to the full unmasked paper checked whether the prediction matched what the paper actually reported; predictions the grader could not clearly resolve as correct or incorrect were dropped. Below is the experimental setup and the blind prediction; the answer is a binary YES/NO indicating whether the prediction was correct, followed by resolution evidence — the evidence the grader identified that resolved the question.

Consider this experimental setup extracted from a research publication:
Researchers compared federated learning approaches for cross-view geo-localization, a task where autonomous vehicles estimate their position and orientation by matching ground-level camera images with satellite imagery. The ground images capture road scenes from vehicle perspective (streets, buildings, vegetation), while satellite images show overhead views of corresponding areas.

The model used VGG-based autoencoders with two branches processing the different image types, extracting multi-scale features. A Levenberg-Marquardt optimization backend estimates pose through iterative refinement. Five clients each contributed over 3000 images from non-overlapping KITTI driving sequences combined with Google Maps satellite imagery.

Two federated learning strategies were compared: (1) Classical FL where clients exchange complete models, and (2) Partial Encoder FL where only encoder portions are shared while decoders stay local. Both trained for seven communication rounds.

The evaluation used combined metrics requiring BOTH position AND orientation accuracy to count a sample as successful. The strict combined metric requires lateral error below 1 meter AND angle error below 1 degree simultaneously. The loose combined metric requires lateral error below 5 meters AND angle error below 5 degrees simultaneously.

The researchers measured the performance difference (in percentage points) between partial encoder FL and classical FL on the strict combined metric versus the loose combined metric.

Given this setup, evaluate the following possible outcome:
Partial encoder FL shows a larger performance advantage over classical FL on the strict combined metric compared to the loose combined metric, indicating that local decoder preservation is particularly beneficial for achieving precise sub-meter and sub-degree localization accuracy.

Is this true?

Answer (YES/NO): NO